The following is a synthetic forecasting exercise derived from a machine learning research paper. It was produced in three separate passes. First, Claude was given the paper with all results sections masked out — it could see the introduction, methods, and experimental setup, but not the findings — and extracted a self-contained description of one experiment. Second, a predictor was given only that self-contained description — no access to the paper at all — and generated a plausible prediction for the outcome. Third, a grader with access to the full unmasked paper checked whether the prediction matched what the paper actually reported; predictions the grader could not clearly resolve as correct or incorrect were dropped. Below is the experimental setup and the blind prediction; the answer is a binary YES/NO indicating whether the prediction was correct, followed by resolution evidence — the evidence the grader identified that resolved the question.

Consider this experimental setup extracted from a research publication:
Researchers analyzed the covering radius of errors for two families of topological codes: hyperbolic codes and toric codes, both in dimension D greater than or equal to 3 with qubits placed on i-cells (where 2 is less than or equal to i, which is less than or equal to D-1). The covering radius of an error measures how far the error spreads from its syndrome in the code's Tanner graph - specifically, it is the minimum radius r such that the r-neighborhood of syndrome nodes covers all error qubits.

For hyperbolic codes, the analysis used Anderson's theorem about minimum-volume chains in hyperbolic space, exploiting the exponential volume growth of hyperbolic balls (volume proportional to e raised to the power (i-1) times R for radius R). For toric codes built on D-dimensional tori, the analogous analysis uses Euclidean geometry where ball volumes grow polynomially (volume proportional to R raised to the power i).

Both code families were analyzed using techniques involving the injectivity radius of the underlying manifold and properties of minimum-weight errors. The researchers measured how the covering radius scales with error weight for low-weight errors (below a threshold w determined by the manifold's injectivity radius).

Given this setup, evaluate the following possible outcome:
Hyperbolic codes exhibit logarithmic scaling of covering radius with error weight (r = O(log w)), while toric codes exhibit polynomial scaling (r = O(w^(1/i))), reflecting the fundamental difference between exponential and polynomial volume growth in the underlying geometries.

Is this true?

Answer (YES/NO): YES